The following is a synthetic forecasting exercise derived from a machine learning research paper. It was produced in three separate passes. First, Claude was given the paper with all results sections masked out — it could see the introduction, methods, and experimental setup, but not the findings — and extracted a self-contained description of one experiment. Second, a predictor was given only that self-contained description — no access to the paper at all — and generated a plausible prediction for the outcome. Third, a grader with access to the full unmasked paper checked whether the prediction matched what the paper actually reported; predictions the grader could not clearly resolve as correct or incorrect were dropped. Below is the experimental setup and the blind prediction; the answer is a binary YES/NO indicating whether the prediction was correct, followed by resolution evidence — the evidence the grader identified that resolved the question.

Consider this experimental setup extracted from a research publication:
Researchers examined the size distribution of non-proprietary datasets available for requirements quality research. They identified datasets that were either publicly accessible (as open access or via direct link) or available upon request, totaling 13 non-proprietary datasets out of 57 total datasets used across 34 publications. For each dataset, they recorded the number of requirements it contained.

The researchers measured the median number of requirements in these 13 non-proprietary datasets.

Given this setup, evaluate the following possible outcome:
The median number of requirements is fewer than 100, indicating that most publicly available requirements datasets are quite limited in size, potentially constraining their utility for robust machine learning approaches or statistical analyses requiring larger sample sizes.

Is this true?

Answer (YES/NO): YES